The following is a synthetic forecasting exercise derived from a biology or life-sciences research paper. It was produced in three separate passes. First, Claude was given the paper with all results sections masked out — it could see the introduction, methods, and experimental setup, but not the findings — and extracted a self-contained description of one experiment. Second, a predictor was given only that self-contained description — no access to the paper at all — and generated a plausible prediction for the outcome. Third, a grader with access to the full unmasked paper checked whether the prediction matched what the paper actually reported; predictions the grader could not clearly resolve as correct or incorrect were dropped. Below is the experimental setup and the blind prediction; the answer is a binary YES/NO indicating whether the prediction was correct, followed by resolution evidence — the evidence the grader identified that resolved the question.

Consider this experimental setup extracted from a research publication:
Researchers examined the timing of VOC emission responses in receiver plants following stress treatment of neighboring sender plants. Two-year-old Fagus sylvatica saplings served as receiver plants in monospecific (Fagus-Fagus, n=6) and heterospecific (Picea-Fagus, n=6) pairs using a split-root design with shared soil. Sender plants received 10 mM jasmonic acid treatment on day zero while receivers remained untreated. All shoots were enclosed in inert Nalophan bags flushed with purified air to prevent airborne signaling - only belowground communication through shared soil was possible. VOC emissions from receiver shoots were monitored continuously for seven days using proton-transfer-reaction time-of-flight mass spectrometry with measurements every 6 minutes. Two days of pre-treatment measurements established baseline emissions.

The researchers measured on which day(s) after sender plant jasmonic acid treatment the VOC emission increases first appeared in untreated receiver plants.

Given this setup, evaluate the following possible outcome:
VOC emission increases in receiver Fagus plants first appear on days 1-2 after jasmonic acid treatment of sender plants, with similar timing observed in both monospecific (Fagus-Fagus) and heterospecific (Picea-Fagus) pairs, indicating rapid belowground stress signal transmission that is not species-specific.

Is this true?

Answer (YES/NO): NO